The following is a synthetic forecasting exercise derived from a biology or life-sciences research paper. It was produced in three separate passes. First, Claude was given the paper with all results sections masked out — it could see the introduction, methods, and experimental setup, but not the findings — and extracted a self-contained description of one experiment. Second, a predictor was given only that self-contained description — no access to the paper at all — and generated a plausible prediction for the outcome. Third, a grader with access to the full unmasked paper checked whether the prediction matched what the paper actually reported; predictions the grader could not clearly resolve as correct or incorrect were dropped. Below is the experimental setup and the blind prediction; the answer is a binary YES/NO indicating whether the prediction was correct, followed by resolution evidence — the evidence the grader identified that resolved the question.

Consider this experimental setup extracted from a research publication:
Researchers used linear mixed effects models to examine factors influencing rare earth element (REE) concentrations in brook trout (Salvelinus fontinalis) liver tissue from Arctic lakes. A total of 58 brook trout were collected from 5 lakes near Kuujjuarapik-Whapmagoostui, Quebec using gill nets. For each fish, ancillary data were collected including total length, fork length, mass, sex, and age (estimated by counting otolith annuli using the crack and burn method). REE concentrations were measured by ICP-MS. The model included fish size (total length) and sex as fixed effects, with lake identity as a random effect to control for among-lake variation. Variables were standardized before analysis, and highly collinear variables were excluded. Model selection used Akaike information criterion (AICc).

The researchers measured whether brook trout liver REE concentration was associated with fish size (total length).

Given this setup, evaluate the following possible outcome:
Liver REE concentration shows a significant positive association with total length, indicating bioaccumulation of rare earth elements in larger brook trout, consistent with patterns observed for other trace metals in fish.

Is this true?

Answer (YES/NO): NO